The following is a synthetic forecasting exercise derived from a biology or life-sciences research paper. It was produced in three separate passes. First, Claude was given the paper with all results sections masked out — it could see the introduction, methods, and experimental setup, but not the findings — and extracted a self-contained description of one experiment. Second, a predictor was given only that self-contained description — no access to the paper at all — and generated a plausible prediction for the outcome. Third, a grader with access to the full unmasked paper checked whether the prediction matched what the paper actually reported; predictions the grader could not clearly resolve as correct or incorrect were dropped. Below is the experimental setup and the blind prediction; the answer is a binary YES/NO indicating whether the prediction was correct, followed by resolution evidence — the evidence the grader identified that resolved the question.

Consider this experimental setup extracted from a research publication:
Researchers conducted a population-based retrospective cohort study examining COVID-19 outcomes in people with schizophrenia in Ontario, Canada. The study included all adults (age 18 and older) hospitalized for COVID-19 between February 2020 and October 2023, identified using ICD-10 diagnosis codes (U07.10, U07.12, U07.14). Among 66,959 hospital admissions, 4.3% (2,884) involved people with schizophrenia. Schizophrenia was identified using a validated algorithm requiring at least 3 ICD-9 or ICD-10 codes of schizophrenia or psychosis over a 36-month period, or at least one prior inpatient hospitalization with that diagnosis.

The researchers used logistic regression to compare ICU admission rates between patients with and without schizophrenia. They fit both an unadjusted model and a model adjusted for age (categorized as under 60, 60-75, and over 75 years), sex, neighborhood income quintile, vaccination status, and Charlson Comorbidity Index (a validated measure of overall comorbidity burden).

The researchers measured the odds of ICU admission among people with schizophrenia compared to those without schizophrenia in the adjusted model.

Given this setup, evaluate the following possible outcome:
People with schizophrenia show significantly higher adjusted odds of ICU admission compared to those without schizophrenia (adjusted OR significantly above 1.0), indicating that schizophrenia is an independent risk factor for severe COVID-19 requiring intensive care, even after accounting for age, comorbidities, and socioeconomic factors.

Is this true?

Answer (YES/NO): NO